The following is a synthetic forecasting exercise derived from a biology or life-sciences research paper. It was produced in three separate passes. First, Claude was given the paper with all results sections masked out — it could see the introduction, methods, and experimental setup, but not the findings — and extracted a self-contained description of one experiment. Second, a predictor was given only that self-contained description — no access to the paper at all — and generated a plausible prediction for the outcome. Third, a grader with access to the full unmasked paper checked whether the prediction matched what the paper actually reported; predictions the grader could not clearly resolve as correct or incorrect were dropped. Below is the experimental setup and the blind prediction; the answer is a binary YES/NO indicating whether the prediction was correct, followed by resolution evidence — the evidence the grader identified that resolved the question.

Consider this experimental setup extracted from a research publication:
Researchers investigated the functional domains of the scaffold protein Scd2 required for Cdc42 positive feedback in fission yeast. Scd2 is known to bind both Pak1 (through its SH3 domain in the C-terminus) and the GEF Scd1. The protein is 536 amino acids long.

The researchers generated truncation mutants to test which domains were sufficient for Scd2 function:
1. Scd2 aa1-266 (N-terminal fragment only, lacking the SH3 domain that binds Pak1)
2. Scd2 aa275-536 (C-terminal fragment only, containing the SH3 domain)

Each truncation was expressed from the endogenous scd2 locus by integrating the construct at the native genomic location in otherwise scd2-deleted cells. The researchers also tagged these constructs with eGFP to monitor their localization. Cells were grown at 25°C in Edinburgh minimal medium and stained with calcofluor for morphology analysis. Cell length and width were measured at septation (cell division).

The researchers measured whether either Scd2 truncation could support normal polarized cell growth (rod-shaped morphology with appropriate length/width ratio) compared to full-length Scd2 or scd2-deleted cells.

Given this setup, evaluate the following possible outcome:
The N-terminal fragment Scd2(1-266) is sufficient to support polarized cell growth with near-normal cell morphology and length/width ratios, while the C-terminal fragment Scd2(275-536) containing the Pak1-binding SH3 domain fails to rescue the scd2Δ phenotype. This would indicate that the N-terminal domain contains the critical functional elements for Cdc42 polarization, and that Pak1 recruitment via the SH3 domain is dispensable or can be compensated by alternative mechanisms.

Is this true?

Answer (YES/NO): NO